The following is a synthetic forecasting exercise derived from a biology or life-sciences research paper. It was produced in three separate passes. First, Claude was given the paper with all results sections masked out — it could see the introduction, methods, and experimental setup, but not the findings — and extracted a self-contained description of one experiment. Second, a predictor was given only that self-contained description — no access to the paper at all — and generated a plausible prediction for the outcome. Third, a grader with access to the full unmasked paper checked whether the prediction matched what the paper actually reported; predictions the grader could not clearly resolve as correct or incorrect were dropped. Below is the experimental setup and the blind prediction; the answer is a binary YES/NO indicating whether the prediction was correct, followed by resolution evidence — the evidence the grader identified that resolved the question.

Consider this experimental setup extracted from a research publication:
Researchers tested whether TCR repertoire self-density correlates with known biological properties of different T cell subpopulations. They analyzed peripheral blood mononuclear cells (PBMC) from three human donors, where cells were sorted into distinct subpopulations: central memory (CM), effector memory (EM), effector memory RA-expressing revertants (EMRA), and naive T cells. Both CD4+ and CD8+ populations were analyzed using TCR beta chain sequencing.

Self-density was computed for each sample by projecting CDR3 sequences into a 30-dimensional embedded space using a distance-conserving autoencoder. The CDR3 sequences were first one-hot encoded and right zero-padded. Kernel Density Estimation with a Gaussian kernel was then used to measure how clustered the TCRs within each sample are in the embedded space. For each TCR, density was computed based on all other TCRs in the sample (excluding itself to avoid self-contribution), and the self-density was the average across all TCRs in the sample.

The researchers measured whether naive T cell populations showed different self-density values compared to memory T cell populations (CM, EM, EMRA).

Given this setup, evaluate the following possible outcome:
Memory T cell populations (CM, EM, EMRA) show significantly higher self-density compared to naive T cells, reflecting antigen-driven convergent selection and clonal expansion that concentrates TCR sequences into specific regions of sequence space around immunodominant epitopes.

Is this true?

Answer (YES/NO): NO